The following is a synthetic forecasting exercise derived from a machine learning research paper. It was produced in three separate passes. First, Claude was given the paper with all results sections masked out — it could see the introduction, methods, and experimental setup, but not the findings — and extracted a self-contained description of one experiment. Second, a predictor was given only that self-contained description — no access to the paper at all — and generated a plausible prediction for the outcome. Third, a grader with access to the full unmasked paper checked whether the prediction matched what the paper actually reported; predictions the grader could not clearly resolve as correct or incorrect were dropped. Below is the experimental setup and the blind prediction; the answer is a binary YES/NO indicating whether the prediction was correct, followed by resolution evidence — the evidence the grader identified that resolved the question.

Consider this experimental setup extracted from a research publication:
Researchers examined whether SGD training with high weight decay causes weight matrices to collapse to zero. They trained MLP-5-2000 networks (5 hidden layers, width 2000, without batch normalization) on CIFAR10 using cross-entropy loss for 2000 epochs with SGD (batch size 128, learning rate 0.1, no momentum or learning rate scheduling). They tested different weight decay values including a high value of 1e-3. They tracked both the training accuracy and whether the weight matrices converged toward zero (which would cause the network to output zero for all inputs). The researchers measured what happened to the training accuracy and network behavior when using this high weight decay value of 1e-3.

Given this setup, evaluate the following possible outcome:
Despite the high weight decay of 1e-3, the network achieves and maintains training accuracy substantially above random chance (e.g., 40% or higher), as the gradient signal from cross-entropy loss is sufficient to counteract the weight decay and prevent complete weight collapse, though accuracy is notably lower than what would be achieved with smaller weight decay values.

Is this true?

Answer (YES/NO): NO